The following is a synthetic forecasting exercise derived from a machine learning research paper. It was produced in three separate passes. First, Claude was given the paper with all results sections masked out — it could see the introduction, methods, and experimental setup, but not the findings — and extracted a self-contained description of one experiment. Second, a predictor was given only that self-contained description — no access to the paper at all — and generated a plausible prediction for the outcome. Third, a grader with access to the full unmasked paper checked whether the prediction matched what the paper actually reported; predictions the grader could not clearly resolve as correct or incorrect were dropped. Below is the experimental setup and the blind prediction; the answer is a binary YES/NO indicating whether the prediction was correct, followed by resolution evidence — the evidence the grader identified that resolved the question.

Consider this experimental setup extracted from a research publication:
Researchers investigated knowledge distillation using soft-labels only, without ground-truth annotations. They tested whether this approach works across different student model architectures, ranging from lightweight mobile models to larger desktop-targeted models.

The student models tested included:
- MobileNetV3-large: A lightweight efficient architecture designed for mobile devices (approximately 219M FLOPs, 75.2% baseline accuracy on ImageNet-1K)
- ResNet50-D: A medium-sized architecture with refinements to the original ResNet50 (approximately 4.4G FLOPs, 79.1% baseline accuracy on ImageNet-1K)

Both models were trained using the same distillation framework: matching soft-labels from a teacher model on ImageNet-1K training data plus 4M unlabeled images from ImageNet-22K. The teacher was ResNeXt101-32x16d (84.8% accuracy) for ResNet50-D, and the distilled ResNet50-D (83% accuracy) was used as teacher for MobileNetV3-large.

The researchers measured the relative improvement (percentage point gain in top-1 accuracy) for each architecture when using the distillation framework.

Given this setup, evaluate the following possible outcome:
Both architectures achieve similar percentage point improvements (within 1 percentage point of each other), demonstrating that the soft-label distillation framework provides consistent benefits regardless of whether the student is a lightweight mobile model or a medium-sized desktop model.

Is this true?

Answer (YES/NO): YES